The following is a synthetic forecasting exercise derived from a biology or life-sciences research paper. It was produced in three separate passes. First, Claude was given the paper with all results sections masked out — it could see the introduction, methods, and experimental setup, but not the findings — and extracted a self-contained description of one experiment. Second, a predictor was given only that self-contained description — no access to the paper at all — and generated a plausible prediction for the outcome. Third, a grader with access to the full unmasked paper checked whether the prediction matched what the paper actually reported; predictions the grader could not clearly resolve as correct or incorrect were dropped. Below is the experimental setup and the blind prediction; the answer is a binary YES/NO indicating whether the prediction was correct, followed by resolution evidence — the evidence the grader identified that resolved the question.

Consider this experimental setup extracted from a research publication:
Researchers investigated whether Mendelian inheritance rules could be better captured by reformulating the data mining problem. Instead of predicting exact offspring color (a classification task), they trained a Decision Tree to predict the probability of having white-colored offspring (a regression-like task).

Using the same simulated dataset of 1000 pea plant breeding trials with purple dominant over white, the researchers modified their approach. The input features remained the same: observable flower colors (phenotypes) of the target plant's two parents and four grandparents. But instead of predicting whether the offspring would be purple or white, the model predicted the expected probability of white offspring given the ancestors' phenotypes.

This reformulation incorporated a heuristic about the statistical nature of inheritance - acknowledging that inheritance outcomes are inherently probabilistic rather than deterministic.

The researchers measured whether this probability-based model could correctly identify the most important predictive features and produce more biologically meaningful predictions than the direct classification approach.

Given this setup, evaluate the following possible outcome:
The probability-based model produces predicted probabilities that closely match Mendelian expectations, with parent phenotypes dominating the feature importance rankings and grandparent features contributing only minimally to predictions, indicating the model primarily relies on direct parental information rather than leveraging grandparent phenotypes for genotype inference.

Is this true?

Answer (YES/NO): NO